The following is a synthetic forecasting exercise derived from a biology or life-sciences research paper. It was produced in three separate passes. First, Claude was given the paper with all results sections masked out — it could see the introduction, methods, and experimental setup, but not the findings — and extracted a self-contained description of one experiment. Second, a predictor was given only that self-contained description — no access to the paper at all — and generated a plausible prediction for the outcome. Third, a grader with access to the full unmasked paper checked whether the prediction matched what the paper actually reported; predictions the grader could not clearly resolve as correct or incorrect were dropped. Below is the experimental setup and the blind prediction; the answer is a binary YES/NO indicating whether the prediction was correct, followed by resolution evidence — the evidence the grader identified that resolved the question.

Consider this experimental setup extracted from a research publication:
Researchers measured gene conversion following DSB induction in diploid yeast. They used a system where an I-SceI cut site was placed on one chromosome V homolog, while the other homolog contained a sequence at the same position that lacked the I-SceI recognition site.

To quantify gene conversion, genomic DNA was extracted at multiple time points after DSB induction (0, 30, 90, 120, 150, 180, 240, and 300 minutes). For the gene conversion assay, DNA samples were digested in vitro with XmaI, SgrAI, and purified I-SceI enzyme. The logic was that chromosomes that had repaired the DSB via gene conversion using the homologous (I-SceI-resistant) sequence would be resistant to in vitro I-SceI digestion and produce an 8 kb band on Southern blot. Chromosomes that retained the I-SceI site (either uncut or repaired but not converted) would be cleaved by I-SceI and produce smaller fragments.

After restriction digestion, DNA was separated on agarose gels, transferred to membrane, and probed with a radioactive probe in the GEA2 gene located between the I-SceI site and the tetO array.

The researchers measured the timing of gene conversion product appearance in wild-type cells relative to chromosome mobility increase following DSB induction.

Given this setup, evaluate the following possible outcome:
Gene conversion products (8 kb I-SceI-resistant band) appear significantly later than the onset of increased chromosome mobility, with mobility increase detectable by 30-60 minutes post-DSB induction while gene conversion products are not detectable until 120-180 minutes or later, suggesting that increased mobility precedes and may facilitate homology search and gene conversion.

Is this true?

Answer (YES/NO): NO